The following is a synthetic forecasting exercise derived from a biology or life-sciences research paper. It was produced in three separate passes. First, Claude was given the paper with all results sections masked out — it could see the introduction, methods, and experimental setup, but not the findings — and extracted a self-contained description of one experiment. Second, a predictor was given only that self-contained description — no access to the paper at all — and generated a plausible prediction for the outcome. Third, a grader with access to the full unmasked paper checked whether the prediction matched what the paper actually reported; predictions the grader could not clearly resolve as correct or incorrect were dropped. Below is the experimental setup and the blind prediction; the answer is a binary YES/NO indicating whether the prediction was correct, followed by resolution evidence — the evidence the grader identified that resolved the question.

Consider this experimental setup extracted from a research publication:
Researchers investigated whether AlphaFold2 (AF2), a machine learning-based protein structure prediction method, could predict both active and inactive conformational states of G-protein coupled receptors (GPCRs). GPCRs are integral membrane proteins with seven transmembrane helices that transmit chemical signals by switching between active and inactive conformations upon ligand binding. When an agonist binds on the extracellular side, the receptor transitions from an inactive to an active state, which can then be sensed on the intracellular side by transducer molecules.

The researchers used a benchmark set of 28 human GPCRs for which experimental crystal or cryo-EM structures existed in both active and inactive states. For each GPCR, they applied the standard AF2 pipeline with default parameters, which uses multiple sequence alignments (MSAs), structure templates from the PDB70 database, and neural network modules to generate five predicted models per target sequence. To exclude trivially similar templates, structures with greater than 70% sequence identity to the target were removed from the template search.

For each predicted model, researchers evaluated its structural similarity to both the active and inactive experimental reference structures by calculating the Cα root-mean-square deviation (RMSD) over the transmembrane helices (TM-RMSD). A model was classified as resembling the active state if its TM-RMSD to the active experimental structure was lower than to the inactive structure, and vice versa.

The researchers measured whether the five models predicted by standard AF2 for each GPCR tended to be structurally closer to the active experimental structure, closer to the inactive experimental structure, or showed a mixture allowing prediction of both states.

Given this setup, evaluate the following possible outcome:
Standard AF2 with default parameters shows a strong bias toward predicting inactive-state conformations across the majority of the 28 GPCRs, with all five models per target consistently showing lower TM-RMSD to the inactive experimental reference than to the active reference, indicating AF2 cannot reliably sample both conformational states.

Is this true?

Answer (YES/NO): NO